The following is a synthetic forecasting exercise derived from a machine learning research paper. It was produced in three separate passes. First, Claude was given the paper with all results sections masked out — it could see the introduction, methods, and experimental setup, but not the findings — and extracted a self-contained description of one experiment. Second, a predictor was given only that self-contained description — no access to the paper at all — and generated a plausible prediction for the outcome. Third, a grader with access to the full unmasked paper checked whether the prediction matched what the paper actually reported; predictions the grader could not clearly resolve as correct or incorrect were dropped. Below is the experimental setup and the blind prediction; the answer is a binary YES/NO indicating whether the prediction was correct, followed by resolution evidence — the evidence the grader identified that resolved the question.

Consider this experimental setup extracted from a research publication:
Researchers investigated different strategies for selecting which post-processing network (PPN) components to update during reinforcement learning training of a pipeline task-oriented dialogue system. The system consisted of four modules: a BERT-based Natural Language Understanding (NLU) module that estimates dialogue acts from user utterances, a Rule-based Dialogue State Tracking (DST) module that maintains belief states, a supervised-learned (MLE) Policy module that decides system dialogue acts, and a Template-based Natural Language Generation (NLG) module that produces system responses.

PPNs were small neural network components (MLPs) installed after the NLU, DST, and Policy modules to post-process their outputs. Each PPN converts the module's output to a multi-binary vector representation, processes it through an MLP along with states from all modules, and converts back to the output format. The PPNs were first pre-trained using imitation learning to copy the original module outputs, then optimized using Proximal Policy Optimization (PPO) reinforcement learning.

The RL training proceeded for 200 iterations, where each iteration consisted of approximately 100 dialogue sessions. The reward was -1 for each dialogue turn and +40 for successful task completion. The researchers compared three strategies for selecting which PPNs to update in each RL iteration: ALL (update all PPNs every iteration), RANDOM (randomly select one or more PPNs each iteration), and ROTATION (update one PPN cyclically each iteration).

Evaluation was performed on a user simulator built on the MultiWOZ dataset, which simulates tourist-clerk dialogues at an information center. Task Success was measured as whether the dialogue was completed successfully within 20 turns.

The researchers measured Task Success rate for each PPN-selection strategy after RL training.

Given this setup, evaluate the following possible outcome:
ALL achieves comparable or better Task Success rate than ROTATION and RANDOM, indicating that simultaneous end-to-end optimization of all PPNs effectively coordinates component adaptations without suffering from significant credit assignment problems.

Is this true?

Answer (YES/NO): NO